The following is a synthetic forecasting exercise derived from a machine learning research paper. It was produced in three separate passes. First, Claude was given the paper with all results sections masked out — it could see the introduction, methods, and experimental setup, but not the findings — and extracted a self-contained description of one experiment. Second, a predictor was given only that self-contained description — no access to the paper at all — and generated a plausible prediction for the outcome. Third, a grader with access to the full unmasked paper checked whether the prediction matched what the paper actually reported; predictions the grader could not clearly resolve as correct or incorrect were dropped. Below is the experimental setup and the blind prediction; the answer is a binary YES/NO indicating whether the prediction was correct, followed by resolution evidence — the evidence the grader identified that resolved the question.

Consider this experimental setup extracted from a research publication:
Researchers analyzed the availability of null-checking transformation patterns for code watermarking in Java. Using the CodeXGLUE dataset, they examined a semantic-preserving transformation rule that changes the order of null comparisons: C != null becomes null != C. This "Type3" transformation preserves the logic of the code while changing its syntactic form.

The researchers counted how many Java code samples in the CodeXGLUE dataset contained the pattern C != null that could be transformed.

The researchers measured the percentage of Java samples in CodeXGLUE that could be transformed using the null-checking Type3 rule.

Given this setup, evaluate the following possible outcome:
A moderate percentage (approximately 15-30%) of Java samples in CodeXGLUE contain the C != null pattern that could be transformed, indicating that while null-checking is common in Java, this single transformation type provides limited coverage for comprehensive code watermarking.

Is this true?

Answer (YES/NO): YES